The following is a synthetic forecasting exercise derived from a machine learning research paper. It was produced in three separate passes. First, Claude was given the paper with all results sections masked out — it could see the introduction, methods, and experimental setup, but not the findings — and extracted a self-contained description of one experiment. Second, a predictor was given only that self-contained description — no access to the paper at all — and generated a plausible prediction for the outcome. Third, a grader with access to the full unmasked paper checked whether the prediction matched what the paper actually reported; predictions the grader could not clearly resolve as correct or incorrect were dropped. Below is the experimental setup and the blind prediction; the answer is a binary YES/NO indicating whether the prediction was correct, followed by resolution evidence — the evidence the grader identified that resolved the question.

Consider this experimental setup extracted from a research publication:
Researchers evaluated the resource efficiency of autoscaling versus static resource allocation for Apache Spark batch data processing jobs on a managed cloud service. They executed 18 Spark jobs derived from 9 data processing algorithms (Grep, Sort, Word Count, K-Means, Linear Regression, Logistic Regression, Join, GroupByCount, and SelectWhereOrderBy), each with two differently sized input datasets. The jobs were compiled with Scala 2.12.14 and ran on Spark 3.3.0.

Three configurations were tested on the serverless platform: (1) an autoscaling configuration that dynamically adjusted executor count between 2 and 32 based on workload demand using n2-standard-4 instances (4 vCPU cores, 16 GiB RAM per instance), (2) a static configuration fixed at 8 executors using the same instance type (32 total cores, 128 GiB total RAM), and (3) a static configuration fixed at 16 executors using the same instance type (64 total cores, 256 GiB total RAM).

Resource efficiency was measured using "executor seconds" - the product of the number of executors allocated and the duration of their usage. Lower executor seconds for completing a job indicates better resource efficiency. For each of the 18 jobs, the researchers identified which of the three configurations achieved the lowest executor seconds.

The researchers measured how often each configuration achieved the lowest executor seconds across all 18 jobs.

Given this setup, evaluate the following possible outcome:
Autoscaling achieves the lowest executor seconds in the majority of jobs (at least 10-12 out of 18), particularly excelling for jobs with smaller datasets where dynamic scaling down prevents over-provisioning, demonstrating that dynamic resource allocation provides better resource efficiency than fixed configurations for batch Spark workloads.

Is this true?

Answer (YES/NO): NO